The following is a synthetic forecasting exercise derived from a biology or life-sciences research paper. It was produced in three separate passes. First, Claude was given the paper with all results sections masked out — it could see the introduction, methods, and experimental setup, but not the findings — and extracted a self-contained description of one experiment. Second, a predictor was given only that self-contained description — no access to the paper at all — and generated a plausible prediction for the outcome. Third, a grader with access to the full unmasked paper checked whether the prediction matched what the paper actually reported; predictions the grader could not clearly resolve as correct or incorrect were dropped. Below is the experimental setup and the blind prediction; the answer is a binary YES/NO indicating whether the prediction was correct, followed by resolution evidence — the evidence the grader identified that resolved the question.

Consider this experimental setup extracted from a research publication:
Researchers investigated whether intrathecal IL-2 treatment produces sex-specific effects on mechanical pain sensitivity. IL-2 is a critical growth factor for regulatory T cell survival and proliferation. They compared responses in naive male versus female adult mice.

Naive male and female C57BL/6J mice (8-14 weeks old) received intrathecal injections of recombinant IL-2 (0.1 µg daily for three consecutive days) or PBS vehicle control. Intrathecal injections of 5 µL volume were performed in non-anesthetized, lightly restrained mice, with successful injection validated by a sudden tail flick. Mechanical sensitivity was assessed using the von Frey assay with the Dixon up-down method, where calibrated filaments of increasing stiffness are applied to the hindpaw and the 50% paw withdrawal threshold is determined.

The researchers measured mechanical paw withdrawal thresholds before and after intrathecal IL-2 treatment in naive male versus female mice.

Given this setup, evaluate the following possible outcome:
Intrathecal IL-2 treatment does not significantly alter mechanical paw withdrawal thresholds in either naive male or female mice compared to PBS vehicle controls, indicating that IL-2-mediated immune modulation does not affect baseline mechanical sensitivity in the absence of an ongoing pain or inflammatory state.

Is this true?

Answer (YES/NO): YES